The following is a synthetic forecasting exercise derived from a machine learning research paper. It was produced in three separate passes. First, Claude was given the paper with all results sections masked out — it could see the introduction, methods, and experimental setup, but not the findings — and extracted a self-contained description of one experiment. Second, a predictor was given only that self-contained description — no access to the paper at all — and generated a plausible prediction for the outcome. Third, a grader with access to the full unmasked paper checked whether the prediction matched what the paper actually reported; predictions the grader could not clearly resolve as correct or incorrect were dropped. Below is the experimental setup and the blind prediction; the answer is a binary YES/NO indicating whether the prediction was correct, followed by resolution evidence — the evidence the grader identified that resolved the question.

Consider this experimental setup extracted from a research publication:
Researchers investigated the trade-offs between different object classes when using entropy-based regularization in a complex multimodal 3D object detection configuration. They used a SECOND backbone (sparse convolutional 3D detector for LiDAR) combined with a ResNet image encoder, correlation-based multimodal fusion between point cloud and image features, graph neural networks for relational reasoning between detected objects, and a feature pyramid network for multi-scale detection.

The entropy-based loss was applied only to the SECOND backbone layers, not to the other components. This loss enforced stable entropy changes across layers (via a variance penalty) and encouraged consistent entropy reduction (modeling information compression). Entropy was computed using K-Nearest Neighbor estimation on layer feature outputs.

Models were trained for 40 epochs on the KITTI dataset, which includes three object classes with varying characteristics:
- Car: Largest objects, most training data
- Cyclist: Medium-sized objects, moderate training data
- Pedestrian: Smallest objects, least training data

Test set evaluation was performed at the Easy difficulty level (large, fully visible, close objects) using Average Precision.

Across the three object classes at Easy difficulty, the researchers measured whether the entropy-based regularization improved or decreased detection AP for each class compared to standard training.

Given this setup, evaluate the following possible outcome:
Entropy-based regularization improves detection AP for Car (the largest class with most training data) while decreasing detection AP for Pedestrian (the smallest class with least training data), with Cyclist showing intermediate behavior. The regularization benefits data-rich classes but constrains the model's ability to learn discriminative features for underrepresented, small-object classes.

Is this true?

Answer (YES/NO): NO